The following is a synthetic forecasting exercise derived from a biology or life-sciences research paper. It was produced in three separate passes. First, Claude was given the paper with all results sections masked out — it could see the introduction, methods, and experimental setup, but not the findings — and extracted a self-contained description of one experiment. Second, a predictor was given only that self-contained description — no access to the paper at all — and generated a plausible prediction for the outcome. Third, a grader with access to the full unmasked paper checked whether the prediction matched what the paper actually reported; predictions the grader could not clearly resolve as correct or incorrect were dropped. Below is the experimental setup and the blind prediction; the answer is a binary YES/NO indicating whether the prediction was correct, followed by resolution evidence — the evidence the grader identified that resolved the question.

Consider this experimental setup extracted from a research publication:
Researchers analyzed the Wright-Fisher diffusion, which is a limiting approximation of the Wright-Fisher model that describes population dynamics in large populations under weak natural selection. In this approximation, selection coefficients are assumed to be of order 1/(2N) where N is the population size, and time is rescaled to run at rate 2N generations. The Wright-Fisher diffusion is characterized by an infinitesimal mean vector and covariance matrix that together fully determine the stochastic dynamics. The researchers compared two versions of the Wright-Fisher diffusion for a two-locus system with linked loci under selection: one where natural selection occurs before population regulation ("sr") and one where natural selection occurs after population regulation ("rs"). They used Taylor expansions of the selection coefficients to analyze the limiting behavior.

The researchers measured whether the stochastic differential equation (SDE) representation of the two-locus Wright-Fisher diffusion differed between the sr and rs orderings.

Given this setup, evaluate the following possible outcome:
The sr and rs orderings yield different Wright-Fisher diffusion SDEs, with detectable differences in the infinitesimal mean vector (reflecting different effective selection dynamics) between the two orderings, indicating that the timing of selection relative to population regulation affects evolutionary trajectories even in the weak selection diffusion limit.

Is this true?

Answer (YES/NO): NO